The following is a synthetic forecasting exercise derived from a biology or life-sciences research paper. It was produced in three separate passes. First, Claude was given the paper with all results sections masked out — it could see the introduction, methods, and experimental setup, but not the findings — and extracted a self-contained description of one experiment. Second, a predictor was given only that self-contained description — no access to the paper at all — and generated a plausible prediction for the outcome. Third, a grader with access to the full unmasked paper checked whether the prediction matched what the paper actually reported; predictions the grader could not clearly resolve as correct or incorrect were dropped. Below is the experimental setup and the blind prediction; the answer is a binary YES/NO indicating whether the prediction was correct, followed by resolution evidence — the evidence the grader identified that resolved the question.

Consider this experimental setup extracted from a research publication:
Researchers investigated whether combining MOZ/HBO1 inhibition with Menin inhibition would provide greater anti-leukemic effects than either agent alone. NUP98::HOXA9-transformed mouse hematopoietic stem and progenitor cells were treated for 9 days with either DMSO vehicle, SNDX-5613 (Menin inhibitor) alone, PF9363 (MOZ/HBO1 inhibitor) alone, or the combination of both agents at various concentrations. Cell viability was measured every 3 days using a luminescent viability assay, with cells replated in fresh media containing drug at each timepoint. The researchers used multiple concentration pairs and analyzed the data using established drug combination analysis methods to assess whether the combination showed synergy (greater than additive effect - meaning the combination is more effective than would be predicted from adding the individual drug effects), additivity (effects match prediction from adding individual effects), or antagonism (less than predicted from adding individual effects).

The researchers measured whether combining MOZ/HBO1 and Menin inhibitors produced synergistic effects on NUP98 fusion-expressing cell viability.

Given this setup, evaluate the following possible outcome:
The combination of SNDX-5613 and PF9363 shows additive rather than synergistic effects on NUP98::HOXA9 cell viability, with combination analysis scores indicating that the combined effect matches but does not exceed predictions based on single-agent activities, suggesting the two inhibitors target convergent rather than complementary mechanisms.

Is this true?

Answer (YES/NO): NO